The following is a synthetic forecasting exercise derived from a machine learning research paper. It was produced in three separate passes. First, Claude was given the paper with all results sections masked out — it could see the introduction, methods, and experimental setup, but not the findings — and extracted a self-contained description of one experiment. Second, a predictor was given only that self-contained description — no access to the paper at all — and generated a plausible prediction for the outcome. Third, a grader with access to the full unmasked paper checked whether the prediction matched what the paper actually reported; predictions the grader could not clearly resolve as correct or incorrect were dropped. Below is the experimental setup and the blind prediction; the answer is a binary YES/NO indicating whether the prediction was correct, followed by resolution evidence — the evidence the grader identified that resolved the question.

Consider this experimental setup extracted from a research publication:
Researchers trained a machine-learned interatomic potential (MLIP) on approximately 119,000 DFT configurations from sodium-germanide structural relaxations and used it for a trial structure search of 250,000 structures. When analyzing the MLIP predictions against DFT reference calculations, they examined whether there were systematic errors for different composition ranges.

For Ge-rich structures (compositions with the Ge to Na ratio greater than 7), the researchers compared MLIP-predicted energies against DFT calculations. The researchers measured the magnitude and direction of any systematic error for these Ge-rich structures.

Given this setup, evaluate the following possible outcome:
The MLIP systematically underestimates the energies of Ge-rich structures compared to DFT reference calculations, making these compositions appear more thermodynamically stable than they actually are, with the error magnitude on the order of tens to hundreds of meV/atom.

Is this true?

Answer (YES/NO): YES